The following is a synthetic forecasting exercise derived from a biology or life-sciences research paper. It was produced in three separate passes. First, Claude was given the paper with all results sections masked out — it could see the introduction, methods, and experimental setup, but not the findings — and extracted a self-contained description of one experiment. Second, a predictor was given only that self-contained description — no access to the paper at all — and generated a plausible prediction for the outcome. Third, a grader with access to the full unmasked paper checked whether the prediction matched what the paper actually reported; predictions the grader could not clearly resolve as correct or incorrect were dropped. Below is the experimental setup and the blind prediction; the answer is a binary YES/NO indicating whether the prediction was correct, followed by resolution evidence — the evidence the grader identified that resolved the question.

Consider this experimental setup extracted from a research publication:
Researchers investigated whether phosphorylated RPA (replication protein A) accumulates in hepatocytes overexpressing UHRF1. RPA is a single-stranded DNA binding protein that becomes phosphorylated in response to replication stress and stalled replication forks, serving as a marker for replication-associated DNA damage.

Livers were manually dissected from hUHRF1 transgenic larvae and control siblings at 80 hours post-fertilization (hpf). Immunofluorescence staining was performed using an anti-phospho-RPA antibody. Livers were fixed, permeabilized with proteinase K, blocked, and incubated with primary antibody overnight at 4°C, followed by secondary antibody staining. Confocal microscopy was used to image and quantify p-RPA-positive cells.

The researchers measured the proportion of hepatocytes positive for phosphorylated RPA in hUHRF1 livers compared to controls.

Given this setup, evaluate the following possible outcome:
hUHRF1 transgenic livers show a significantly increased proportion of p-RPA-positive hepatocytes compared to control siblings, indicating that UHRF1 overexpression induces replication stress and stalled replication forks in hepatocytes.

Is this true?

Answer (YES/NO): NO